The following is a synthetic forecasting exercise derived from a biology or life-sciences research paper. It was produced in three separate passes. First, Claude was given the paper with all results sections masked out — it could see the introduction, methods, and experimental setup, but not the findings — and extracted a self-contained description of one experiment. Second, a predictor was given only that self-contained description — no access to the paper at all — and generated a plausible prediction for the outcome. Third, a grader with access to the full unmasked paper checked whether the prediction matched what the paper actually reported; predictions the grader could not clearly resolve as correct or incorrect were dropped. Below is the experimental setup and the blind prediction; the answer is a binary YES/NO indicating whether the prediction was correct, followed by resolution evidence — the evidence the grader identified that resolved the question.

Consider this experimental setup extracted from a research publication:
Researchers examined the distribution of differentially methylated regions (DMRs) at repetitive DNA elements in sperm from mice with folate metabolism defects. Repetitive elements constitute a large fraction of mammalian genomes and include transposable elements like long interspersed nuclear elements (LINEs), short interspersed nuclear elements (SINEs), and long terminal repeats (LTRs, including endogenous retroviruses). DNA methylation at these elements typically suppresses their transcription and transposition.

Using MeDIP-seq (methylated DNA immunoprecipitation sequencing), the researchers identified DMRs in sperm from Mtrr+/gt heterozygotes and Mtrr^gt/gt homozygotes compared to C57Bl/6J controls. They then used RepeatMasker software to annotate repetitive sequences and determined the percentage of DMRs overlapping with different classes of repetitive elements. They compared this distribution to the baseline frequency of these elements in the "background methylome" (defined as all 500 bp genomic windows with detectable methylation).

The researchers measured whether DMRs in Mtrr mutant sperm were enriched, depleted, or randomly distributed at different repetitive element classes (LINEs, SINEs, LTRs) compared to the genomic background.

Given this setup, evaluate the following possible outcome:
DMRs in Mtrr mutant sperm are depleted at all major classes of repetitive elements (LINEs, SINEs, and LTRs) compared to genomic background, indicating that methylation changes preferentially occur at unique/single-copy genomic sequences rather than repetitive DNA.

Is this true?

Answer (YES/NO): NO